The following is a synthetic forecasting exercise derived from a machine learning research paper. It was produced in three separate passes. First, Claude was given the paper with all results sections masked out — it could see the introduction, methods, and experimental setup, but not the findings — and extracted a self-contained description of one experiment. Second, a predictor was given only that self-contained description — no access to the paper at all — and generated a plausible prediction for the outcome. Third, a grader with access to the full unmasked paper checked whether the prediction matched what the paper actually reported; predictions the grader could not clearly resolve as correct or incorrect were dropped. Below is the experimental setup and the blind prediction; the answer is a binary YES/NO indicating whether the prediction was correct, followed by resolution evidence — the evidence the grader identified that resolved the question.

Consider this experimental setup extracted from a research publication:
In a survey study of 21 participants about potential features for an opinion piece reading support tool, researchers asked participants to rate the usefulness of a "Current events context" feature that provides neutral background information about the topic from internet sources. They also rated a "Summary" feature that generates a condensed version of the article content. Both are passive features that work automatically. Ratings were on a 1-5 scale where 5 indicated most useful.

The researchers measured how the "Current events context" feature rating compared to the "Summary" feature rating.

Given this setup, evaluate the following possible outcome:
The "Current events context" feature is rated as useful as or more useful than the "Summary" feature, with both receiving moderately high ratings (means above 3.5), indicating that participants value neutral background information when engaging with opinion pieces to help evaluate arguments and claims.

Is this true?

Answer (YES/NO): YES